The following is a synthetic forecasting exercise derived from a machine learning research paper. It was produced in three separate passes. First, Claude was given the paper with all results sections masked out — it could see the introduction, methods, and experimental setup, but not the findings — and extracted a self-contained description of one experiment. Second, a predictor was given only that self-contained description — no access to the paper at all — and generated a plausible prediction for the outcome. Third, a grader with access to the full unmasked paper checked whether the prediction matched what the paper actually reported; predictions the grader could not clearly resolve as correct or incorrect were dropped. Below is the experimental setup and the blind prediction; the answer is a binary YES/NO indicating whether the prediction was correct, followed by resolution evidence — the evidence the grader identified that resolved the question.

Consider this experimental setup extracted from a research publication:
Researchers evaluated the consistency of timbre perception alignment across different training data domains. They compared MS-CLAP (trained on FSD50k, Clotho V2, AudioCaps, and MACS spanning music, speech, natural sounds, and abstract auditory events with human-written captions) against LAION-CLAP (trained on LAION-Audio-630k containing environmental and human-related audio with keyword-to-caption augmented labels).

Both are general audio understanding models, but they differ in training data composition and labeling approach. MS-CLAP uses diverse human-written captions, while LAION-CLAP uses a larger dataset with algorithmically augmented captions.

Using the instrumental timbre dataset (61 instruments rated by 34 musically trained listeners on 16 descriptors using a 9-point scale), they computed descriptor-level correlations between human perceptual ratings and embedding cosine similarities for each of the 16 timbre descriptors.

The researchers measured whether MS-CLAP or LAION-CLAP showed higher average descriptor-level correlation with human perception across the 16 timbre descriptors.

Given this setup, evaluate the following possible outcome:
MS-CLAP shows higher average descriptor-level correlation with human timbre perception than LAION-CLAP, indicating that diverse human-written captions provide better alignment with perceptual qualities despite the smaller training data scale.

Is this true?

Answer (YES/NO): NO